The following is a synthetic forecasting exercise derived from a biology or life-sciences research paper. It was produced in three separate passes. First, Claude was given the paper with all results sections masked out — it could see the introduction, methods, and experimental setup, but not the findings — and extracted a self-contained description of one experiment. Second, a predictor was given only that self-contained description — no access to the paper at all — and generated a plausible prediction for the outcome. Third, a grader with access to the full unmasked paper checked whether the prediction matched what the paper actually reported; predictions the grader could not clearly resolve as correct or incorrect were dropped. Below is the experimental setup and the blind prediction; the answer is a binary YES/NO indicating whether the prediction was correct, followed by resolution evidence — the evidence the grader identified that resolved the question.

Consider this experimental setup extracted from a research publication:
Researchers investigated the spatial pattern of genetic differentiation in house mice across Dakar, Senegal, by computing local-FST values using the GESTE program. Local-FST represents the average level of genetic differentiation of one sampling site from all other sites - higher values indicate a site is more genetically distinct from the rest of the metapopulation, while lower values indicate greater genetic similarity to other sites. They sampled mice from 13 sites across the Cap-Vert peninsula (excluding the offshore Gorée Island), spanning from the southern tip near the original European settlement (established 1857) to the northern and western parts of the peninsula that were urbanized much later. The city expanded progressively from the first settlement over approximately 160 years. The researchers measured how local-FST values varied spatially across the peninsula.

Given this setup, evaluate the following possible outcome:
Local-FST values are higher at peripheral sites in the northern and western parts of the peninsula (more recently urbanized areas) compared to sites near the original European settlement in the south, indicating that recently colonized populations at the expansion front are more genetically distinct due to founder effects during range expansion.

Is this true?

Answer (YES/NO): YES